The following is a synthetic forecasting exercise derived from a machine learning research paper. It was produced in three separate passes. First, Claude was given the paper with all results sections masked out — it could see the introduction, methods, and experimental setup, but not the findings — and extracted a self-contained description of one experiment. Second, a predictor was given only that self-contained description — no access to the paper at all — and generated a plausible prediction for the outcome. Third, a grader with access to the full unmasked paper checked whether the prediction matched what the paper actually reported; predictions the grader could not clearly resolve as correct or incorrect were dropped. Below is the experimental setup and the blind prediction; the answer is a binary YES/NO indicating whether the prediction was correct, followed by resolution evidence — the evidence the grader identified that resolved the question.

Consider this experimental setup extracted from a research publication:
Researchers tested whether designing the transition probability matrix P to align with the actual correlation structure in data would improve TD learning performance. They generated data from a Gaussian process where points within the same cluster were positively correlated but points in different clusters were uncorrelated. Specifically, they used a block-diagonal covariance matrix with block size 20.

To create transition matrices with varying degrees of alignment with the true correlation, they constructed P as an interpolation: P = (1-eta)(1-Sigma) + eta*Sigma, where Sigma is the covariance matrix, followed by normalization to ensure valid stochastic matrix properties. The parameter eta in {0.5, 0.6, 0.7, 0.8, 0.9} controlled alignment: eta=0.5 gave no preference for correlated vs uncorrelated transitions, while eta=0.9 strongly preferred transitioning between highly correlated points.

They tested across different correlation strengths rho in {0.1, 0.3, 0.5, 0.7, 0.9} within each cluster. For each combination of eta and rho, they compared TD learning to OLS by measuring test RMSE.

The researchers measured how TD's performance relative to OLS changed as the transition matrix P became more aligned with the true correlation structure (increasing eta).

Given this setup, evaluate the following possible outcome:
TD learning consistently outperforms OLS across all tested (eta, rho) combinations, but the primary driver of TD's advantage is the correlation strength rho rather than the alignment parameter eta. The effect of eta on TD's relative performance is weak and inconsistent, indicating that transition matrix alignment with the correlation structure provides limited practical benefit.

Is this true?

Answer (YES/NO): NO